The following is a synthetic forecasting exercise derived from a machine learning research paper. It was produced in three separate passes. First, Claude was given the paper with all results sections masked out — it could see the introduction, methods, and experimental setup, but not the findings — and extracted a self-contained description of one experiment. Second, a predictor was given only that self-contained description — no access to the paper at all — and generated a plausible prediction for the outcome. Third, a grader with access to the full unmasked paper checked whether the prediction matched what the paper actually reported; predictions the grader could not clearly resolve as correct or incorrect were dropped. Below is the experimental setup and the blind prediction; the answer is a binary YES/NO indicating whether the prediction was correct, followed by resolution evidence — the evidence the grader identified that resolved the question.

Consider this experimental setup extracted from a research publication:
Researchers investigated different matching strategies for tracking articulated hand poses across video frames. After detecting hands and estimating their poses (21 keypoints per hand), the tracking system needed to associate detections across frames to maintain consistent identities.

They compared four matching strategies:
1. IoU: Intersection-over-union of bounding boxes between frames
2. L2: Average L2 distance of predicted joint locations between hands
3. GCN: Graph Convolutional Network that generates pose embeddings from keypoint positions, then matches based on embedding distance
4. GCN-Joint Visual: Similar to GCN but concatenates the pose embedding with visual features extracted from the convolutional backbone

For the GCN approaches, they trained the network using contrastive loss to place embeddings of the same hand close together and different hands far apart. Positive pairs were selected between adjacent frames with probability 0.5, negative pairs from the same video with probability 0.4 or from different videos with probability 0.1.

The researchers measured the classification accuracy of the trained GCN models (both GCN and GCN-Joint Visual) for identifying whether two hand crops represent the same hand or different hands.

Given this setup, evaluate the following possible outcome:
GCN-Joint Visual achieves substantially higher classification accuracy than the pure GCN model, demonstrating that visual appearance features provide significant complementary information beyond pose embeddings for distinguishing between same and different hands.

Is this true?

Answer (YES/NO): NO